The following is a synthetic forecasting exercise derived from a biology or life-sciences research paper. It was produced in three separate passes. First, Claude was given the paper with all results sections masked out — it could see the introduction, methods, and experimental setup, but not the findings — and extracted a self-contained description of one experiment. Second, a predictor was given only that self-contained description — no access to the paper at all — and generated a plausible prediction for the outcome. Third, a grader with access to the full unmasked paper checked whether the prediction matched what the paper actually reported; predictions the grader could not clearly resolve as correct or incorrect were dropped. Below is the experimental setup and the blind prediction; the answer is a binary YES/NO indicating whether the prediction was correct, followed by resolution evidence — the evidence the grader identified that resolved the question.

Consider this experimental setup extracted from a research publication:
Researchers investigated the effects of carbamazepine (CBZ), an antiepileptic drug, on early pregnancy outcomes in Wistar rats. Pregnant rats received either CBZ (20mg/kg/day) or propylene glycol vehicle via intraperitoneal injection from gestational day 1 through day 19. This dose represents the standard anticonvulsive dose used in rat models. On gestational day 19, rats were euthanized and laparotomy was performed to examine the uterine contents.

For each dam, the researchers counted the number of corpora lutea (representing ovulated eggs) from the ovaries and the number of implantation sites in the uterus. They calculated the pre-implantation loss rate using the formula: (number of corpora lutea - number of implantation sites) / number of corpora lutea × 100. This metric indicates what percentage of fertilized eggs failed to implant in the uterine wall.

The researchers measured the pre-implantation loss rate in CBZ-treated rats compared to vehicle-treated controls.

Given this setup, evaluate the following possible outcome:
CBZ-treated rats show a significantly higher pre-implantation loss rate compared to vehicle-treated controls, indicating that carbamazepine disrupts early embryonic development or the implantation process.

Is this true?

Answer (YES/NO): YES